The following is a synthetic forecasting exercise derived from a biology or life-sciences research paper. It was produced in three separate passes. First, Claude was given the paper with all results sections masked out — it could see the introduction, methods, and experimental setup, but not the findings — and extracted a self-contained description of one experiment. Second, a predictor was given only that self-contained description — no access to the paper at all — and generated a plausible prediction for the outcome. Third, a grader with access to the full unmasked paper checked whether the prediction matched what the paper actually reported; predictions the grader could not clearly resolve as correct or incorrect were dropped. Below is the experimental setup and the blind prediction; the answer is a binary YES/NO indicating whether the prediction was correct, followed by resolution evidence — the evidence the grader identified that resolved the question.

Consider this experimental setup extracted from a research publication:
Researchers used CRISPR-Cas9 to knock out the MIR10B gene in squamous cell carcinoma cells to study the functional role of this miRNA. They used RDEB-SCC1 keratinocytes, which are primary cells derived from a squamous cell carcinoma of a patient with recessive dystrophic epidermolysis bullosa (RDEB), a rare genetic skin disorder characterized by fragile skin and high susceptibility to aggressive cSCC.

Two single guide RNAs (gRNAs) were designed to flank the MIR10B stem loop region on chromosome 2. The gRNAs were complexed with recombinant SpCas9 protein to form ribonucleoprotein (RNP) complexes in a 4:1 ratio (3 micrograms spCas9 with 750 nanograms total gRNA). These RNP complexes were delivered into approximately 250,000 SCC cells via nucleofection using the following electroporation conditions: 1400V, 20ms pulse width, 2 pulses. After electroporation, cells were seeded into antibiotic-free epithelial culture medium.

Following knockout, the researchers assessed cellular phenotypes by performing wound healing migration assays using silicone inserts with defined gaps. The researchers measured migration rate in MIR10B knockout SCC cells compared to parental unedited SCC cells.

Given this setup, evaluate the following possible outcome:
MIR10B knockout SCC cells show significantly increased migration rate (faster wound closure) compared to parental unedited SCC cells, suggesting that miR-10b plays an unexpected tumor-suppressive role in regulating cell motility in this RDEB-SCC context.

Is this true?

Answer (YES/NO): YES